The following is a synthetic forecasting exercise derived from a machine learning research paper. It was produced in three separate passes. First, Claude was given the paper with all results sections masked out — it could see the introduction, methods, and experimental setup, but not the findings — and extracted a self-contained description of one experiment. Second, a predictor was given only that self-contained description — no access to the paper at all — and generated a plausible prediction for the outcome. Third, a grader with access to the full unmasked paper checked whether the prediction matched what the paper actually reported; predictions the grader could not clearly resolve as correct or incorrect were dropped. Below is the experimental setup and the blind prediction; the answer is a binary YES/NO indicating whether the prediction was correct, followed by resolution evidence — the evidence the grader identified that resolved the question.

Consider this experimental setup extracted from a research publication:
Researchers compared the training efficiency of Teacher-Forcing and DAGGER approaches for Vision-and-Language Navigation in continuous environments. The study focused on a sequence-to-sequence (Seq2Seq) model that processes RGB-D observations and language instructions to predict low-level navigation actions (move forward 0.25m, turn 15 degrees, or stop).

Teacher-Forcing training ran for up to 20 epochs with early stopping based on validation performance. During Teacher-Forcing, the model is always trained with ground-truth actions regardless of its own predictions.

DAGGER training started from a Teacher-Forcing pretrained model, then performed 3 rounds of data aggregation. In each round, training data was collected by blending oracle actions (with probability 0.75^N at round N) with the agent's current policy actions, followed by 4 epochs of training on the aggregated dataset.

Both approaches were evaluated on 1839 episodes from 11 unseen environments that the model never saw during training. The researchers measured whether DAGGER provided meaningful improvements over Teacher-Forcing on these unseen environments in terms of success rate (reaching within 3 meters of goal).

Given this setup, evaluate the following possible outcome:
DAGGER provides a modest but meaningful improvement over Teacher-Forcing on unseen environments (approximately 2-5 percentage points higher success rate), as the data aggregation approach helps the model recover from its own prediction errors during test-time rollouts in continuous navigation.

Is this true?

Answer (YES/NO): YES